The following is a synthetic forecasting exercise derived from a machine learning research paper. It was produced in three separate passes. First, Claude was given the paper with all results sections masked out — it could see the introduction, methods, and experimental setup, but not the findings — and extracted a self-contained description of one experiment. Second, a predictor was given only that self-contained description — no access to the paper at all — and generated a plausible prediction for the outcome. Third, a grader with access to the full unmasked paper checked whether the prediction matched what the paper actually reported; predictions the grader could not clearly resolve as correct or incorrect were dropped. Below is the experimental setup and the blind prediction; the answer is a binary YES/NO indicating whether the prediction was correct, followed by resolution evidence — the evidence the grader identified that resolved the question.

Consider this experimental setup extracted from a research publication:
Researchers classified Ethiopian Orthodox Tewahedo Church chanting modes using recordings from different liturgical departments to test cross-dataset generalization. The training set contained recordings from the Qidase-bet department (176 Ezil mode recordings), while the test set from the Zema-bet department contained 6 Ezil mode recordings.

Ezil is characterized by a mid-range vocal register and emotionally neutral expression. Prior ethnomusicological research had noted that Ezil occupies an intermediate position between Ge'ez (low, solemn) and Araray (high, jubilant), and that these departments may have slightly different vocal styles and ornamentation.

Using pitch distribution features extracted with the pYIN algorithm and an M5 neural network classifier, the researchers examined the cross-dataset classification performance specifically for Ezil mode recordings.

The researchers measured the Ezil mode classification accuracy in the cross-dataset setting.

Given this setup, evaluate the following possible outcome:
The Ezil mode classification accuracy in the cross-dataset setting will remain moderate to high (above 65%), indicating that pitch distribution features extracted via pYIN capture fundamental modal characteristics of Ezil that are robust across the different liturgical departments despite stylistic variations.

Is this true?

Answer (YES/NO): YES